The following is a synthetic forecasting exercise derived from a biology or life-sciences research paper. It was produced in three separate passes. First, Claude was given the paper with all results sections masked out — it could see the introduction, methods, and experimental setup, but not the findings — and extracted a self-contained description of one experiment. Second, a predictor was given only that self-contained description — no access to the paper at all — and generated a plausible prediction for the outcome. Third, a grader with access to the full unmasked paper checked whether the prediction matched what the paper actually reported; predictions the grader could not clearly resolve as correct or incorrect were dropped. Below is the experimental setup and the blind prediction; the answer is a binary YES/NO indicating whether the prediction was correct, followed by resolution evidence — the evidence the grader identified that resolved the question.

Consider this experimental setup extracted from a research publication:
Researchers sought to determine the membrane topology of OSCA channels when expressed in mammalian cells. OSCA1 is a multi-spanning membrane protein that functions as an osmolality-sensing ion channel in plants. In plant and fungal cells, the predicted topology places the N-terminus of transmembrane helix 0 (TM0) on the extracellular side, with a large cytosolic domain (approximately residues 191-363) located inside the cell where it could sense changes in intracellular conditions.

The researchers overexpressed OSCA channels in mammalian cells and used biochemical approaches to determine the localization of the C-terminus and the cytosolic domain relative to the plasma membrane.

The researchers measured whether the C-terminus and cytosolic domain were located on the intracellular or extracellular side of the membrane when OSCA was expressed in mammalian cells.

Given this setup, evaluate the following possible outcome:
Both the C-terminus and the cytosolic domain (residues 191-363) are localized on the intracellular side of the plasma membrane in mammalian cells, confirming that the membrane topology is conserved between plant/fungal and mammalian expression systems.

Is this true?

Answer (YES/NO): NO